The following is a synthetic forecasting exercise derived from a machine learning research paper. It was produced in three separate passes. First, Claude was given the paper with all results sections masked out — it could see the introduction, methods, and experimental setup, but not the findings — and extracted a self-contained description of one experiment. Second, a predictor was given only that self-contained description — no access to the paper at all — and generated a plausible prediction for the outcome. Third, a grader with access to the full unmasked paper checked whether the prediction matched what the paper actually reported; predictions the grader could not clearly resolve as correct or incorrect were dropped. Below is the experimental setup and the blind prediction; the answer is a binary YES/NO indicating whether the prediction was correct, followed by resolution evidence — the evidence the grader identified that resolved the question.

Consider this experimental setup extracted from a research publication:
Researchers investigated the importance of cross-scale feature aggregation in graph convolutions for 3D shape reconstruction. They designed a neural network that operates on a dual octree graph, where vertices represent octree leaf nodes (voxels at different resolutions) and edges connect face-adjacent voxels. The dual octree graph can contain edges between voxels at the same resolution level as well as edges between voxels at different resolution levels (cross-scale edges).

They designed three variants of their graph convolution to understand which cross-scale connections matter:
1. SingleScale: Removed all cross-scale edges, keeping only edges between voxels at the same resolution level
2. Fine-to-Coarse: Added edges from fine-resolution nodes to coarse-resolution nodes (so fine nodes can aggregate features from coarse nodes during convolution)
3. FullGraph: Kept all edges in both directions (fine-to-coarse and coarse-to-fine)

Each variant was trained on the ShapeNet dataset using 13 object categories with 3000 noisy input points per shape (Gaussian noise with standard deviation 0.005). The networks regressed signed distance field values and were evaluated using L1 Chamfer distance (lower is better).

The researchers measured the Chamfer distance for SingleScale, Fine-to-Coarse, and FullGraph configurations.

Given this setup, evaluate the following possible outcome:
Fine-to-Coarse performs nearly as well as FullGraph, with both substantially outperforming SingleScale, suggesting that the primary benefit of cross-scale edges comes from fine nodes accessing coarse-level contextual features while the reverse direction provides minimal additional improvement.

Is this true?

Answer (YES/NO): NO